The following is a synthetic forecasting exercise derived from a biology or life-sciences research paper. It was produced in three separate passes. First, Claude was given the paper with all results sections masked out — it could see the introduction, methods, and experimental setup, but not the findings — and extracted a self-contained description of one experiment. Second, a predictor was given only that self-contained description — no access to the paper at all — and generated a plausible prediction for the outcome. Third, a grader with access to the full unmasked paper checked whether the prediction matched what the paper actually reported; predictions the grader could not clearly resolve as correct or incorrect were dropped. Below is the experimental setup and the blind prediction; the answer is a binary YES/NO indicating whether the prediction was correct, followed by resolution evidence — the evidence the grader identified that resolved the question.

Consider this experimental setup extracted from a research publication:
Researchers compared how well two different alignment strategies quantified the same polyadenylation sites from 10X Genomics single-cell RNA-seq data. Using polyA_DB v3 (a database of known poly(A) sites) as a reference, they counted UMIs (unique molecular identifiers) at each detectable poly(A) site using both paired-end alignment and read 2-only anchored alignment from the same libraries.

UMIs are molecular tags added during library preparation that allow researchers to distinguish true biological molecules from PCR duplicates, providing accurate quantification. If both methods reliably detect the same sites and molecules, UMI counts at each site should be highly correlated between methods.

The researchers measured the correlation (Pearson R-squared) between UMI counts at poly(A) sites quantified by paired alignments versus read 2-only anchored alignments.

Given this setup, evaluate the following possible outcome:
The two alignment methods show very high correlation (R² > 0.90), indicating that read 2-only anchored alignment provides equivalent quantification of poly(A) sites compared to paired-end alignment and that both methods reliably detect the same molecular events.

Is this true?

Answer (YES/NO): NO